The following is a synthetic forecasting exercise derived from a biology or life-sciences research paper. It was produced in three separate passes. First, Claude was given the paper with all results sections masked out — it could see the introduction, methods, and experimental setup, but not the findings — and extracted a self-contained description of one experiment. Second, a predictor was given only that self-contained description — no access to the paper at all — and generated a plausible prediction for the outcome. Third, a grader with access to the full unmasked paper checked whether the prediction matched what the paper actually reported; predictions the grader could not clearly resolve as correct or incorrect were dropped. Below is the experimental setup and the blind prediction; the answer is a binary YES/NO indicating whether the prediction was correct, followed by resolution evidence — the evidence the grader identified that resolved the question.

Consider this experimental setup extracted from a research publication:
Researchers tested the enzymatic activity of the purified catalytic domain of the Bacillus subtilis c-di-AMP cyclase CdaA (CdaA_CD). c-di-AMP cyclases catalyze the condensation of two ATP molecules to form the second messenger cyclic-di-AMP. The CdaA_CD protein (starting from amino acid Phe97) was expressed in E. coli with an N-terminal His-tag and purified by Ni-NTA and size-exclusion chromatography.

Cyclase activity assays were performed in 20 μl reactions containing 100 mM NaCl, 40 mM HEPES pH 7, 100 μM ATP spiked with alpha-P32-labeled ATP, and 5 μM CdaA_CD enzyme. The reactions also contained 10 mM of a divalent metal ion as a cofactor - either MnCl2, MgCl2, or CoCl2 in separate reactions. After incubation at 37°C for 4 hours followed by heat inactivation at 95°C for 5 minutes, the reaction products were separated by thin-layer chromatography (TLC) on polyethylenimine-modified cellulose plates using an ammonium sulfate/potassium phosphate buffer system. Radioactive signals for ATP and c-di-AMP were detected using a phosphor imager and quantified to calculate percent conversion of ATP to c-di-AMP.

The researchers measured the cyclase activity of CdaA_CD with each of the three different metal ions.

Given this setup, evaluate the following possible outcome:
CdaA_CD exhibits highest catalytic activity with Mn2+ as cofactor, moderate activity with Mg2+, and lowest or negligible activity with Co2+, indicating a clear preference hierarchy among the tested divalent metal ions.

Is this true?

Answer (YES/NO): NO